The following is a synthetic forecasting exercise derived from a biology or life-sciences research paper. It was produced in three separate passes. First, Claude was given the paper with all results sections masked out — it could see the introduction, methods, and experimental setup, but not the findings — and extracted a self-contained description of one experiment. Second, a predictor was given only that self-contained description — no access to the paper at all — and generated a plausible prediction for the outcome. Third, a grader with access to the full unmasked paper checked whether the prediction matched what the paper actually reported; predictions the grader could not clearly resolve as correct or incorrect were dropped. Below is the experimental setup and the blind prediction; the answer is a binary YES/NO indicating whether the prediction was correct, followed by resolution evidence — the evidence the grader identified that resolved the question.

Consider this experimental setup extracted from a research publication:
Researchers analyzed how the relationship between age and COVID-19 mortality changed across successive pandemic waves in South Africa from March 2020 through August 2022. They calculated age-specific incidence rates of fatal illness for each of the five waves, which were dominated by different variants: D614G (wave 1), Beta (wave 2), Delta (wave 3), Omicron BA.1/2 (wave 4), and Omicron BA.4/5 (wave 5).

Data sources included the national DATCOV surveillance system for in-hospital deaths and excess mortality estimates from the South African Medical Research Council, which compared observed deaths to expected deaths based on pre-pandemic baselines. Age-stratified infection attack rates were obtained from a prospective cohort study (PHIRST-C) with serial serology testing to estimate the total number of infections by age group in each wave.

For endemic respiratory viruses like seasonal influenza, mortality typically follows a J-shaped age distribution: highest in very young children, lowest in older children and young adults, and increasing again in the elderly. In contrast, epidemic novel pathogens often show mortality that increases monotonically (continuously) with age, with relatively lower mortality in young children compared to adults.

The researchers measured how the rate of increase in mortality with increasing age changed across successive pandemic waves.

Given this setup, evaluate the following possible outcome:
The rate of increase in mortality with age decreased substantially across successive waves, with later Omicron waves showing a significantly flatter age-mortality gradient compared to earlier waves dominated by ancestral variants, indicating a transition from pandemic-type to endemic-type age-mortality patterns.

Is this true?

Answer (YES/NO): YES